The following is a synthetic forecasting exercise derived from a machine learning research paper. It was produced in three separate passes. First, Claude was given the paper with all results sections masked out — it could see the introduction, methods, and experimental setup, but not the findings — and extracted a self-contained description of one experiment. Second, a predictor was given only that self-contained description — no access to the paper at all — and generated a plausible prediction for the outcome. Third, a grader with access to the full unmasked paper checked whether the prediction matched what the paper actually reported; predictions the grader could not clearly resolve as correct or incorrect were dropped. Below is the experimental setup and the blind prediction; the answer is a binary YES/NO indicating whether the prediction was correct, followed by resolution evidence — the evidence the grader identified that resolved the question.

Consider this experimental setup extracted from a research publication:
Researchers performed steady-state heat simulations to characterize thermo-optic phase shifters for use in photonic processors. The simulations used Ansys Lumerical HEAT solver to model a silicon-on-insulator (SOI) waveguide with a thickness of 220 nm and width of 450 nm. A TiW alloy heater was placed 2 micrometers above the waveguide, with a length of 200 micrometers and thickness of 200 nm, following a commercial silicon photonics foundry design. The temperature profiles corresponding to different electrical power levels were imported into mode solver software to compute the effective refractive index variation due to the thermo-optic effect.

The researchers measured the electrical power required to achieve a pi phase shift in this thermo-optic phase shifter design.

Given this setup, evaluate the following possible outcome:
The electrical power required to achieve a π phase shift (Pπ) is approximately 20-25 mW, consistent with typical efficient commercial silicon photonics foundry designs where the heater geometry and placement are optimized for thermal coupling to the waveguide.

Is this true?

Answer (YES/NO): NO